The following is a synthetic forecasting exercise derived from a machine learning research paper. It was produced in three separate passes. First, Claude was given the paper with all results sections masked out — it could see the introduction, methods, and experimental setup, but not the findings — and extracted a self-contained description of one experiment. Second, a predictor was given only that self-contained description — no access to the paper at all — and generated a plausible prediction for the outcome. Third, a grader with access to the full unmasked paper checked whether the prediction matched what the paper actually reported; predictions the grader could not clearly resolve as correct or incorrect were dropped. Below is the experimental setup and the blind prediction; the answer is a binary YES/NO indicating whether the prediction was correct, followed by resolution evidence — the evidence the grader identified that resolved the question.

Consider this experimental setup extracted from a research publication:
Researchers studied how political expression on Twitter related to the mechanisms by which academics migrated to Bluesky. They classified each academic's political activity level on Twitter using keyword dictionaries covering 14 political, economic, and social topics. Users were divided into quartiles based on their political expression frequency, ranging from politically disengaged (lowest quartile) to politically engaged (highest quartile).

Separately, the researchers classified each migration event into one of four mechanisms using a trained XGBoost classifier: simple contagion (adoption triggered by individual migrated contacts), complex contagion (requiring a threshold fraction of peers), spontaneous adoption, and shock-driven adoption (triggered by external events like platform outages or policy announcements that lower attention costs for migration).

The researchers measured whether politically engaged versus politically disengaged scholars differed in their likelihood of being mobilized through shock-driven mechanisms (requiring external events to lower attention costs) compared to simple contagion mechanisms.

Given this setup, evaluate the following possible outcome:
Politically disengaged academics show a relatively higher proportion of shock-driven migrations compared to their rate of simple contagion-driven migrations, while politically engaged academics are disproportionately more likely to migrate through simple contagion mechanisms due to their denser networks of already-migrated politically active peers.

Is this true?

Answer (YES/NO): YES